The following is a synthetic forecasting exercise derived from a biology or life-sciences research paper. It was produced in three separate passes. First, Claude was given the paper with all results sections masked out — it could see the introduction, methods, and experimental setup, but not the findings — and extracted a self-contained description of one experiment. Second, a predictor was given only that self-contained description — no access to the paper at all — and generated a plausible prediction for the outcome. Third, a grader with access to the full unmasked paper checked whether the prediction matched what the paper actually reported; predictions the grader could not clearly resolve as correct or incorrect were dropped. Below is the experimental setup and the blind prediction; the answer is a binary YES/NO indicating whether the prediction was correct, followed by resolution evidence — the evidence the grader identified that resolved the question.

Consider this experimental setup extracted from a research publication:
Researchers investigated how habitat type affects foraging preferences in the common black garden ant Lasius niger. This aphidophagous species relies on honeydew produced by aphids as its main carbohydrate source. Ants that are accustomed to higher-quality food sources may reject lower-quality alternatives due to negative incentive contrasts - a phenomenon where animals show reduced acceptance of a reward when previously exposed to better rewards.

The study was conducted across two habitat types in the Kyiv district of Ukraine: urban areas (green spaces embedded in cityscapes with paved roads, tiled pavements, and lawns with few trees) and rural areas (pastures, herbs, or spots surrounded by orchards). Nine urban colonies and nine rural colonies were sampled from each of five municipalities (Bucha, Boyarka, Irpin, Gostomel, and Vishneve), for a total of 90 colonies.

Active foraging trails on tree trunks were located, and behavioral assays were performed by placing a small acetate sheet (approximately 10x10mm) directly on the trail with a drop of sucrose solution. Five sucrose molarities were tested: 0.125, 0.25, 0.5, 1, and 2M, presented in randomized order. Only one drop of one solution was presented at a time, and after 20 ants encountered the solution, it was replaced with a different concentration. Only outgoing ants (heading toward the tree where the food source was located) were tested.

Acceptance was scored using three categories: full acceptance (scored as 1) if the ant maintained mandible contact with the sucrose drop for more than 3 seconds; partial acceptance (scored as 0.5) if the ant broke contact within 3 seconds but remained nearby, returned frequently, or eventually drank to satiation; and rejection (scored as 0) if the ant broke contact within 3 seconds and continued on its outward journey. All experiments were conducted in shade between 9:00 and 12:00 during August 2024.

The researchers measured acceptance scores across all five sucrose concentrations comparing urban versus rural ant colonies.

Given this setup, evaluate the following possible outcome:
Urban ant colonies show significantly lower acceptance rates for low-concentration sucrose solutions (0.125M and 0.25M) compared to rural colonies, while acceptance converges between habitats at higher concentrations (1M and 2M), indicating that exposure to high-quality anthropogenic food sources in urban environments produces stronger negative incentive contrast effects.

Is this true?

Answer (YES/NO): NO